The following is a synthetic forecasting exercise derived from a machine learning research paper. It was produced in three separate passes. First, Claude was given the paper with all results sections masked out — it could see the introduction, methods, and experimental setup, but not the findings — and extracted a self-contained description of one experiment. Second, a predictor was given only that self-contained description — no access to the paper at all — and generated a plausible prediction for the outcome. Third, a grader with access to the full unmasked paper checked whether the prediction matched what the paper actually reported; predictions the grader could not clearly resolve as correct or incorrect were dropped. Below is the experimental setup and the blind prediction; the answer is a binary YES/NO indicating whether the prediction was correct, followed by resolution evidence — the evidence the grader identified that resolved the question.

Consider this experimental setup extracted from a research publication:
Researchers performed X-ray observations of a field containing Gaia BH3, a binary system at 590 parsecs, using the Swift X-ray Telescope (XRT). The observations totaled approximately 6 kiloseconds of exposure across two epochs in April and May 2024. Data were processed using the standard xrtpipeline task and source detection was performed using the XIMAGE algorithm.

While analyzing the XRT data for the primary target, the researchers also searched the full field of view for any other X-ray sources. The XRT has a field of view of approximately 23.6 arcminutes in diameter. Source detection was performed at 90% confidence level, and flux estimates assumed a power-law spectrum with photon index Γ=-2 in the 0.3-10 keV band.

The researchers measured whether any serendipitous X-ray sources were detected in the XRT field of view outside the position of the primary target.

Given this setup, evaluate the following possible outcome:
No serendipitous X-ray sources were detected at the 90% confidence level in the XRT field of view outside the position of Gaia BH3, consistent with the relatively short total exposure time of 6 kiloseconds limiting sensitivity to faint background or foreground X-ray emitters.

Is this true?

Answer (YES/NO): NO